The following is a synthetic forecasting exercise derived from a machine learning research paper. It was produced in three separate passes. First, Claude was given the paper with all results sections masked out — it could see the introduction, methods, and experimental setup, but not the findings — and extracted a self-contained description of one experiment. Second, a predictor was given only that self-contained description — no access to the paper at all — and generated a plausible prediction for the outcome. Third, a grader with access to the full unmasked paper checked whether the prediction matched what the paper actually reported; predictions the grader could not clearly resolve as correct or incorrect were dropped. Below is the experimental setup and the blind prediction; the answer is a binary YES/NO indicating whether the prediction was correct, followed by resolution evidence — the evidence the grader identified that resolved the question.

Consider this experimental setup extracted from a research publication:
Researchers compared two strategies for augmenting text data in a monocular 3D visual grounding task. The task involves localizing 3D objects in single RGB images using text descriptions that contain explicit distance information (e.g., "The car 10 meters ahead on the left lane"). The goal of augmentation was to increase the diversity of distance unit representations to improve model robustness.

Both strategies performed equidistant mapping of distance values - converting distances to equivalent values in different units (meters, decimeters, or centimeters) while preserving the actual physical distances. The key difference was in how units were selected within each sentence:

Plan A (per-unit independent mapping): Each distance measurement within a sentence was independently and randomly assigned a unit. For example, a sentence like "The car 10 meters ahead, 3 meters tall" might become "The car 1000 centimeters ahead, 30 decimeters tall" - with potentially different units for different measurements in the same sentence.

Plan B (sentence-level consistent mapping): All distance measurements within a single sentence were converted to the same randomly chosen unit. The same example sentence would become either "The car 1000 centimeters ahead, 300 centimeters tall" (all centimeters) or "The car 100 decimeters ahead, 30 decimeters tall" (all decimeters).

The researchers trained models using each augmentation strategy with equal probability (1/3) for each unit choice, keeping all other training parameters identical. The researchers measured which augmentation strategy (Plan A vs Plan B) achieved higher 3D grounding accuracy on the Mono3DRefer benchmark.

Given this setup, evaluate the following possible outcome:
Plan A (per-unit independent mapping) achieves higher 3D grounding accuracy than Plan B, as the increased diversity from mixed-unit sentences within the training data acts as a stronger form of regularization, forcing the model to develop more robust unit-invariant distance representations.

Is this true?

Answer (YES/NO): YES